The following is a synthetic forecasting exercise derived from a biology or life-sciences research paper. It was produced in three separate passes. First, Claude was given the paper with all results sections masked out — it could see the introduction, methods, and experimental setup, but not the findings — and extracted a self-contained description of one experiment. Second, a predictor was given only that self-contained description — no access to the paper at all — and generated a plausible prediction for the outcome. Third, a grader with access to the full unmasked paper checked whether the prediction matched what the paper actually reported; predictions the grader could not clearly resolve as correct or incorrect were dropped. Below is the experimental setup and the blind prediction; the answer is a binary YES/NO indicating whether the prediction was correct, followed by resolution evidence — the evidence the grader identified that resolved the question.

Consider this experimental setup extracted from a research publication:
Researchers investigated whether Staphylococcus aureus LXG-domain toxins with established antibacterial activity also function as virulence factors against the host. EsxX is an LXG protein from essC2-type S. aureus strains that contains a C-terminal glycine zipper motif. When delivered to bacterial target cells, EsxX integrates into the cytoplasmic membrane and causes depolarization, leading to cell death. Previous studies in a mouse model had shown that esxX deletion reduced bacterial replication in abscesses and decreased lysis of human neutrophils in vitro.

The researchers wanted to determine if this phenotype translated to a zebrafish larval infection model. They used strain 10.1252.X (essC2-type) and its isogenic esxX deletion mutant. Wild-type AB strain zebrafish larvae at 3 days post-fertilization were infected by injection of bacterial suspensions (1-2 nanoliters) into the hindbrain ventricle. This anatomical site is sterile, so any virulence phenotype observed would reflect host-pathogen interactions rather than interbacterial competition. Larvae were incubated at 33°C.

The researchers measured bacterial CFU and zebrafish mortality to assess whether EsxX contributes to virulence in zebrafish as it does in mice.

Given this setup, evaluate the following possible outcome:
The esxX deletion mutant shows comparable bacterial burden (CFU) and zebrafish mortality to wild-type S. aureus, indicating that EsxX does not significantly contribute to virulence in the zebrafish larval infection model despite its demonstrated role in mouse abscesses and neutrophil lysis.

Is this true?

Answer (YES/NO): YES